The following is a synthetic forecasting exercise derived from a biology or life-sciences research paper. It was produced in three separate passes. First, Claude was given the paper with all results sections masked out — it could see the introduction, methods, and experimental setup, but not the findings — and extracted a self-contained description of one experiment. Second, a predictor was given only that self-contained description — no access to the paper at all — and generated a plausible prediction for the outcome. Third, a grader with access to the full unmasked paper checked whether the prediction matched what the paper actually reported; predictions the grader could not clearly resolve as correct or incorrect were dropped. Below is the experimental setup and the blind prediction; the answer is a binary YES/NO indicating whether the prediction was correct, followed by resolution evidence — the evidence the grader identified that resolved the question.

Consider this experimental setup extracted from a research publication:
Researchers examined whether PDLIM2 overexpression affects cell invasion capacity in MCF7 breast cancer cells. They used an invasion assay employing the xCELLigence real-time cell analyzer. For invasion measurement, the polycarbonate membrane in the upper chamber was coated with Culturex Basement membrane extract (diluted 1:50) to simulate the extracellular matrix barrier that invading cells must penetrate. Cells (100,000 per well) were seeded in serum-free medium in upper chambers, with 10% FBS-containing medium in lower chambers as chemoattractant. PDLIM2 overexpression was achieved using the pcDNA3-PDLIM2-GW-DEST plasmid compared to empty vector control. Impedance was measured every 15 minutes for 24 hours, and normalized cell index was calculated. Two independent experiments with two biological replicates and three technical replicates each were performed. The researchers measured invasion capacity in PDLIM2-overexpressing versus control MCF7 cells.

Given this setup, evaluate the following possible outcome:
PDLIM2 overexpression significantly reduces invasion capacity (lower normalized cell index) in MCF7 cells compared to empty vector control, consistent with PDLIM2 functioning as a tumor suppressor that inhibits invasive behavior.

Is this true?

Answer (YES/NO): NO